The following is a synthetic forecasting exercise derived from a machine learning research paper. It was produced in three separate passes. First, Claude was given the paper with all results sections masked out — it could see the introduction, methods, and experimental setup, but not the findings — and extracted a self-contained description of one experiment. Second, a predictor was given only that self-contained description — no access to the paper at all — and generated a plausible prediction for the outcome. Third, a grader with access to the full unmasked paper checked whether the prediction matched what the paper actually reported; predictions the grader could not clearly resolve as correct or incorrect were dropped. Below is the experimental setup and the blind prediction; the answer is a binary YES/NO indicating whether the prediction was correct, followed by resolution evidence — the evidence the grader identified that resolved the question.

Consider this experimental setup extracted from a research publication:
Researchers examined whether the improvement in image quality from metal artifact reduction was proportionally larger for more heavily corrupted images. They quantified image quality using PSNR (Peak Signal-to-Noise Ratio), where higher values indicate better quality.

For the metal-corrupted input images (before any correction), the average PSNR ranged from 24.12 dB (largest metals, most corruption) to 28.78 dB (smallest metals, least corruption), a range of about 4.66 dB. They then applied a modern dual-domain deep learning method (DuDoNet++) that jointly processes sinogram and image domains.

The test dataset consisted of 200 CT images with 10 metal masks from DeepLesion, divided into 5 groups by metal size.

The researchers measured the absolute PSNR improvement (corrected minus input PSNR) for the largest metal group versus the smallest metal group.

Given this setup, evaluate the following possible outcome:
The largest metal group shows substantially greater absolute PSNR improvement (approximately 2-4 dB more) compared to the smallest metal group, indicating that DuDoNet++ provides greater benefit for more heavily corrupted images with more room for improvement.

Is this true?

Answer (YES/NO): NO